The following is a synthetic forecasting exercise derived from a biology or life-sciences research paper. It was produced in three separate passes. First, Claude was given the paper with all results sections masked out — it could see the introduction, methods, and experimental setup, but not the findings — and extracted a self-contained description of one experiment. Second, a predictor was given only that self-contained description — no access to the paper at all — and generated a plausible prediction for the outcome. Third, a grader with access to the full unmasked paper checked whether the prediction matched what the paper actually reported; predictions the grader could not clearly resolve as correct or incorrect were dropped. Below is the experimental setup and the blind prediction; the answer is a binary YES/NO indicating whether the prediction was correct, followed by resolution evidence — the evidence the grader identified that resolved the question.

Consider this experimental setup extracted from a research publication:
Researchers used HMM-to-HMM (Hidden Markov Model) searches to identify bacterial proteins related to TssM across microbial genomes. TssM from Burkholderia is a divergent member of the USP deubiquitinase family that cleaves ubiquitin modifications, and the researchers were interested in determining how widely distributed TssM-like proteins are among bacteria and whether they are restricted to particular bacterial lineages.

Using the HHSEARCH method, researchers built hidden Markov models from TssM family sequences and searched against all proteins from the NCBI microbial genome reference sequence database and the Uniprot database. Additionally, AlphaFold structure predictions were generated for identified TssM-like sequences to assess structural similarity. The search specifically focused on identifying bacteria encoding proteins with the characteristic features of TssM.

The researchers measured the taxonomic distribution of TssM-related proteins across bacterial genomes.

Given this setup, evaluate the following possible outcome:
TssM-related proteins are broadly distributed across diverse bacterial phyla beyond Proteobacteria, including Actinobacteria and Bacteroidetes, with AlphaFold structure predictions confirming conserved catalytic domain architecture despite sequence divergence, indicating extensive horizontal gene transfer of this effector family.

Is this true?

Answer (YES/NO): NO